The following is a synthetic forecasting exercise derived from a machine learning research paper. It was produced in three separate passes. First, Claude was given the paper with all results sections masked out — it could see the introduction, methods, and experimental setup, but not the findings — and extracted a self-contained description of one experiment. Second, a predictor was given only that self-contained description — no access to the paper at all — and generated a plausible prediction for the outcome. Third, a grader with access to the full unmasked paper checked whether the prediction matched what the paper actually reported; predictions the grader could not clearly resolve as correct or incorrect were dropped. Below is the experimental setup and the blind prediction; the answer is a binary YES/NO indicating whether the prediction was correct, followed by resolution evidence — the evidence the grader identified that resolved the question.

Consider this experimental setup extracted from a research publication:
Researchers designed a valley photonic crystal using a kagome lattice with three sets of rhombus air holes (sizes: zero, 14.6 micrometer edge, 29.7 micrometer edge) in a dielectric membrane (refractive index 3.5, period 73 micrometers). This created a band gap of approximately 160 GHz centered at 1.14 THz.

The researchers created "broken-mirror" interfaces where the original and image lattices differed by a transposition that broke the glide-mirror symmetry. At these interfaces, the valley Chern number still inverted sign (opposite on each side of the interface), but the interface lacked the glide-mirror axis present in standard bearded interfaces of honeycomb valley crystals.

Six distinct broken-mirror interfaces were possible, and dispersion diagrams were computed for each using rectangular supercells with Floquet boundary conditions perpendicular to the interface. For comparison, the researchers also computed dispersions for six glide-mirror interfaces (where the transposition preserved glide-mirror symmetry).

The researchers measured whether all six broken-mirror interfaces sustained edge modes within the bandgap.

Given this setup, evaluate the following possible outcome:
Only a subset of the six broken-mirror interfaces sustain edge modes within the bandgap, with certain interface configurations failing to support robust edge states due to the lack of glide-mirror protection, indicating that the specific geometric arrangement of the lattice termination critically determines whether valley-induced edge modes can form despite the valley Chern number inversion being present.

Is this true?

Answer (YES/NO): NO